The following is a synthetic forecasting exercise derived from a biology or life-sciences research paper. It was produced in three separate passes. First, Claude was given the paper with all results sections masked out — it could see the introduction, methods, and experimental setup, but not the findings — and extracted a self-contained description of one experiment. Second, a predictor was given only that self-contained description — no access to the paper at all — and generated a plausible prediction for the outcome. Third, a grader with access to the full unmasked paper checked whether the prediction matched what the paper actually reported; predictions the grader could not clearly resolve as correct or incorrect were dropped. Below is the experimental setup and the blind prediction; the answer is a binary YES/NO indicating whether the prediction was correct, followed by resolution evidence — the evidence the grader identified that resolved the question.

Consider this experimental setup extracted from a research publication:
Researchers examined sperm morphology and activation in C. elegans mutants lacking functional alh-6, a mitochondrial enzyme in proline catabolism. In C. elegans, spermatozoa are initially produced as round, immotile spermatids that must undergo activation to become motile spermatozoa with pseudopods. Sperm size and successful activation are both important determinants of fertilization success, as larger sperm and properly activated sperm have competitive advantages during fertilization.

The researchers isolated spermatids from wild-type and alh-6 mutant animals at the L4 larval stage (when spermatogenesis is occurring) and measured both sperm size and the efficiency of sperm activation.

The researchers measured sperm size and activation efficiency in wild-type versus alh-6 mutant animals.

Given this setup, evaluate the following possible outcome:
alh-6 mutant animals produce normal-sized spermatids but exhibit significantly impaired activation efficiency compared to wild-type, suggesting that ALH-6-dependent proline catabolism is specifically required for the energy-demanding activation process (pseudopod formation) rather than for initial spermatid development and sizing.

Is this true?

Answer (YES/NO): NO